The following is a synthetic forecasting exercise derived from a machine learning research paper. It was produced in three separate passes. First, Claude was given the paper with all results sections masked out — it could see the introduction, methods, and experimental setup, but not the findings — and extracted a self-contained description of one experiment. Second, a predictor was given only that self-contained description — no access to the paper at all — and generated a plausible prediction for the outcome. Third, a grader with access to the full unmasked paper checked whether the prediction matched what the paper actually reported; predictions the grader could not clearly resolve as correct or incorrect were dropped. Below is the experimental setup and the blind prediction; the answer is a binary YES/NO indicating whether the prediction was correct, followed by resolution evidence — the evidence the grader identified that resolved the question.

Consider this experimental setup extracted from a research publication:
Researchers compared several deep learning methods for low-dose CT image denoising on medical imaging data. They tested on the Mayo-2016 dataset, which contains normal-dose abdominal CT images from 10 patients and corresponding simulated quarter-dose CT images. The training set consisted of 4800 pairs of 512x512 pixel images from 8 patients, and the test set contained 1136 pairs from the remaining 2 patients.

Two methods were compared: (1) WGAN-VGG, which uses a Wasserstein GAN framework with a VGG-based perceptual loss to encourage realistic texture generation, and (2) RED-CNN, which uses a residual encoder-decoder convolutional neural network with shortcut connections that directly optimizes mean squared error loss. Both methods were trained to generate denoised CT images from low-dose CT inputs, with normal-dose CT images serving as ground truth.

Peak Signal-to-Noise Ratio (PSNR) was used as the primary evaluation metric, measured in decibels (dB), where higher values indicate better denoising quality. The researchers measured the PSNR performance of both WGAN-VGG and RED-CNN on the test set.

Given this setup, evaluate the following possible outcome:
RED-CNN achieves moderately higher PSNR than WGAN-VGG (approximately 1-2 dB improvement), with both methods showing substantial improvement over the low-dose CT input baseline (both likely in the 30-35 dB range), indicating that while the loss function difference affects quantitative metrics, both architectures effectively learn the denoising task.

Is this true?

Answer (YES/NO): NO